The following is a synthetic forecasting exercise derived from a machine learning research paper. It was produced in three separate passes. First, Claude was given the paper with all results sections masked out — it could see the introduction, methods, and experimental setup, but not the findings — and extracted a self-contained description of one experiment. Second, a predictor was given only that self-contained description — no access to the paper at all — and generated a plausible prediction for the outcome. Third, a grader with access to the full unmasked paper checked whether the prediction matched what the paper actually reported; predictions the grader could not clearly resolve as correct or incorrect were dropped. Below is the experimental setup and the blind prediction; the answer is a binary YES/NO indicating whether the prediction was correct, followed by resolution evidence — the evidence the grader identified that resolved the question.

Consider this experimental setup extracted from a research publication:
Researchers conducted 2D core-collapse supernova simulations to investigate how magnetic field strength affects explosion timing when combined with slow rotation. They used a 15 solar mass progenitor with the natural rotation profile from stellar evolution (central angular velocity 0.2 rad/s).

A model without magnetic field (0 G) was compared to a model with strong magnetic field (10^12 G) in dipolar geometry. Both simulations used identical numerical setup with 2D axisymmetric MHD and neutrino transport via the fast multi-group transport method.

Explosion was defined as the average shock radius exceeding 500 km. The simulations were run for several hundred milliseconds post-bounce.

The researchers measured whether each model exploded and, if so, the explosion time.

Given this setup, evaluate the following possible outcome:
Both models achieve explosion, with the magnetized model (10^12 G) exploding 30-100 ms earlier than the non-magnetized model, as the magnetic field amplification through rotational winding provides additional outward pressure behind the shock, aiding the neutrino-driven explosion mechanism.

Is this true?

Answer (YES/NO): NO